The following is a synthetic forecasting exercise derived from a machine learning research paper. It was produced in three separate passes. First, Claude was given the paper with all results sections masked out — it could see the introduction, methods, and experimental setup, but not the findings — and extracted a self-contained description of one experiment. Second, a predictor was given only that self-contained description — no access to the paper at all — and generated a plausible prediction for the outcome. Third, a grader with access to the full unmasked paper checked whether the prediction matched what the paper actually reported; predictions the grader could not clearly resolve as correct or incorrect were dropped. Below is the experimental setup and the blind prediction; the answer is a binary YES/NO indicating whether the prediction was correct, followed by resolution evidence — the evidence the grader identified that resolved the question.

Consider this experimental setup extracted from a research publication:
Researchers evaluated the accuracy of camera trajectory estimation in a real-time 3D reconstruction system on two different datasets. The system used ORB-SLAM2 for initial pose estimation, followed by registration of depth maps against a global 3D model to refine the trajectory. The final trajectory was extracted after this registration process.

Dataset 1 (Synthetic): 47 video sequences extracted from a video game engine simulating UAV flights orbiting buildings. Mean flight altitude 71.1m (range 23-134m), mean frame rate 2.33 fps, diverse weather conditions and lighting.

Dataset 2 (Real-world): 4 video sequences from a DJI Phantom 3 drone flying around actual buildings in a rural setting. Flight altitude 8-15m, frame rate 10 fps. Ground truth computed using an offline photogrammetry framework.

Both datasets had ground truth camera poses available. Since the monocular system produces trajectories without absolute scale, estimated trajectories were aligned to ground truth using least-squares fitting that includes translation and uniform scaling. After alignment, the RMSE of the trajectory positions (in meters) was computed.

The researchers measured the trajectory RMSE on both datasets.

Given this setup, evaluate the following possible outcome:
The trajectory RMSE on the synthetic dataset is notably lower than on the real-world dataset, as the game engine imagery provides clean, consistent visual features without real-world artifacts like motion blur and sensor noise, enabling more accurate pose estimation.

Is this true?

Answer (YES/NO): NO